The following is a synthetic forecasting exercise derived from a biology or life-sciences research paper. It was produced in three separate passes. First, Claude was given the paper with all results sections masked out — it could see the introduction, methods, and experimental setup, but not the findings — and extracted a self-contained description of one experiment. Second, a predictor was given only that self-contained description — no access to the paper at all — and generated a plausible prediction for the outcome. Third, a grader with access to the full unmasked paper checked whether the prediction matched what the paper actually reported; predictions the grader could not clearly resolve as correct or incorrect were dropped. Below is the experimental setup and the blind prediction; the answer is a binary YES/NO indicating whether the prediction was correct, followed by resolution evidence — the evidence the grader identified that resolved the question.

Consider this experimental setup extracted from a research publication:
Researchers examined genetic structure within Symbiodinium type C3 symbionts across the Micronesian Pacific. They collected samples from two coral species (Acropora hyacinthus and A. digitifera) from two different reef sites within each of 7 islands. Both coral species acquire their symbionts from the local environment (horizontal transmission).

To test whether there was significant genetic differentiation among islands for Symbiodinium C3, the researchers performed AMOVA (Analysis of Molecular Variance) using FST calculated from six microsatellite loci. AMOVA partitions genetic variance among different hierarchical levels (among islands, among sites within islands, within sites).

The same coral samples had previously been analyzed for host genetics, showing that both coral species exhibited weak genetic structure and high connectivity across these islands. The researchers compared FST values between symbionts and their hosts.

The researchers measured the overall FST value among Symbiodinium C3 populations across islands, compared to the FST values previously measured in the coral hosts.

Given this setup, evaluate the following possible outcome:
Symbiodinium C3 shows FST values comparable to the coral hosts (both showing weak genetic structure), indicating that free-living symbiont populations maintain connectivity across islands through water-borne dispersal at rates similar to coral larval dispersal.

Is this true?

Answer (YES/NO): NO